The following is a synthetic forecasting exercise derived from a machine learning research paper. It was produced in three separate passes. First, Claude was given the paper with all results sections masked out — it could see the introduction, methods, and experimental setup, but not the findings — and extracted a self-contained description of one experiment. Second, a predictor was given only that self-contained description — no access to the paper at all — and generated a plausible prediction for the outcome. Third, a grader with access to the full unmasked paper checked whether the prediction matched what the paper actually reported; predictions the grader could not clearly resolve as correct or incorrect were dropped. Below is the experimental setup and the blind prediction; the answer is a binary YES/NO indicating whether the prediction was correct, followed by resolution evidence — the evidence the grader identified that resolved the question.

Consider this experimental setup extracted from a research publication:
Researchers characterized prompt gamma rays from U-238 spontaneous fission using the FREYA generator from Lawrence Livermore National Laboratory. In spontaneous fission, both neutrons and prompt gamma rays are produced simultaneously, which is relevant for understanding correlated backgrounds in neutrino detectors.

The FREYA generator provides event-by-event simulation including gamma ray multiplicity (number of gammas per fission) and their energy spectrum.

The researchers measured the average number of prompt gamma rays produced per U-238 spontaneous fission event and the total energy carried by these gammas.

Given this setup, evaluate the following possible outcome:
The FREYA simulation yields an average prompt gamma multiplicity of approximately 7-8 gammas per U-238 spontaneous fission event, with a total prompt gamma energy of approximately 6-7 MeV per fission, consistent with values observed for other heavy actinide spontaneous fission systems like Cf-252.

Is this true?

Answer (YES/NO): NO